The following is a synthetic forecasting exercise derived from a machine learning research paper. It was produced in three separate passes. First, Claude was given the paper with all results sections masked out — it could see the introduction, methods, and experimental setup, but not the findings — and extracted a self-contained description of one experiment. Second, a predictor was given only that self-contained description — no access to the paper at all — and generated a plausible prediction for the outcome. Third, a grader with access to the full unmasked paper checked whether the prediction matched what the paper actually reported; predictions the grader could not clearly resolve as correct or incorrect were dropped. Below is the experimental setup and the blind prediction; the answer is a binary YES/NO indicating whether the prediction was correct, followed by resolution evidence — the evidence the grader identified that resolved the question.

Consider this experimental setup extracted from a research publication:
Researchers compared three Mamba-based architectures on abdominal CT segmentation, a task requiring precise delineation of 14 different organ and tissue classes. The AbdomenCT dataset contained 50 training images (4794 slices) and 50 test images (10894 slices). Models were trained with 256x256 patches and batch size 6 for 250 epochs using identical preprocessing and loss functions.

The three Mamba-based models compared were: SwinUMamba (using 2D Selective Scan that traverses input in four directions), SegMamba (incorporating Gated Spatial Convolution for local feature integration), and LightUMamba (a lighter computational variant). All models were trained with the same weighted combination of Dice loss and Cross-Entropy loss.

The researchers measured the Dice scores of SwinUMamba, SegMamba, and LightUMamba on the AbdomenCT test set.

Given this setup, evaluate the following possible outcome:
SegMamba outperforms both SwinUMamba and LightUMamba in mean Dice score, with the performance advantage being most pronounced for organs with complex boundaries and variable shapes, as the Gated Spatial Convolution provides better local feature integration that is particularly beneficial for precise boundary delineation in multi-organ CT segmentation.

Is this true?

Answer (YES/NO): NO